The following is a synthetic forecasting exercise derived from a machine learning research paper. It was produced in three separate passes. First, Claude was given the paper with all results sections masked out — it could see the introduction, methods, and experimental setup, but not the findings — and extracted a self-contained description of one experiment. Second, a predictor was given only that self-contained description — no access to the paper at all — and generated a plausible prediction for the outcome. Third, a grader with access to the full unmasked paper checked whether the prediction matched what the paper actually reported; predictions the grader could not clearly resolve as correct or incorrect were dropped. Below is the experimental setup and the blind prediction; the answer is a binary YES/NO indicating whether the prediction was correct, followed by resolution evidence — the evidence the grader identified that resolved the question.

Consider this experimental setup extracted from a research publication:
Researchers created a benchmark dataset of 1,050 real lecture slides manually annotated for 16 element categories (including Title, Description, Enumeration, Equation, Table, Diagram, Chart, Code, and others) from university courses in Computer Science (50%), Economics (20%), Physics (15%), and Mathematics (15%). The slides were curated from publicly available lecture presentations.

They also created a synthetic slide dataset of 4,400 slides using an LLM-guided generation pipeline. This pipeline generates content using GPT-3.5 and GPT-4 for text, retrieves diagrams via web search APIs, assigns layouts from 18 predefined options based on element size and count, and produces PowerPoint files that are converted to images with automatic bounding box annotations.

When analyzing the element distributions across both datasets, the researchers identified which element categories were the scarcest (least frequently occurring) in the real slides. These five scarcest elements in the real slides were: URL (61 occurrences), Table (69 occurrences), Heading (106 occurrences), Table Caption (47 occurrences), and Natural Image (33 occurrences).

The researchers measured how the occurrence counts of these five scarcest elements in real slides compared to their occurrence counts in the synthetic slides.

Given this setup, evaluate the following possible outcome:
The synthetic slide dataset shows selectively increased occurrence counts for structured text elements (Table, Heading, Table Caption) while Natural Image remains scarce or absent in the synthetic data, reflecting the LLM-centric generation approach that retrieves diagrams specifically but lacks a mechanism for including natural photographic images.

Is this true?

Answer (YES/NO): NO